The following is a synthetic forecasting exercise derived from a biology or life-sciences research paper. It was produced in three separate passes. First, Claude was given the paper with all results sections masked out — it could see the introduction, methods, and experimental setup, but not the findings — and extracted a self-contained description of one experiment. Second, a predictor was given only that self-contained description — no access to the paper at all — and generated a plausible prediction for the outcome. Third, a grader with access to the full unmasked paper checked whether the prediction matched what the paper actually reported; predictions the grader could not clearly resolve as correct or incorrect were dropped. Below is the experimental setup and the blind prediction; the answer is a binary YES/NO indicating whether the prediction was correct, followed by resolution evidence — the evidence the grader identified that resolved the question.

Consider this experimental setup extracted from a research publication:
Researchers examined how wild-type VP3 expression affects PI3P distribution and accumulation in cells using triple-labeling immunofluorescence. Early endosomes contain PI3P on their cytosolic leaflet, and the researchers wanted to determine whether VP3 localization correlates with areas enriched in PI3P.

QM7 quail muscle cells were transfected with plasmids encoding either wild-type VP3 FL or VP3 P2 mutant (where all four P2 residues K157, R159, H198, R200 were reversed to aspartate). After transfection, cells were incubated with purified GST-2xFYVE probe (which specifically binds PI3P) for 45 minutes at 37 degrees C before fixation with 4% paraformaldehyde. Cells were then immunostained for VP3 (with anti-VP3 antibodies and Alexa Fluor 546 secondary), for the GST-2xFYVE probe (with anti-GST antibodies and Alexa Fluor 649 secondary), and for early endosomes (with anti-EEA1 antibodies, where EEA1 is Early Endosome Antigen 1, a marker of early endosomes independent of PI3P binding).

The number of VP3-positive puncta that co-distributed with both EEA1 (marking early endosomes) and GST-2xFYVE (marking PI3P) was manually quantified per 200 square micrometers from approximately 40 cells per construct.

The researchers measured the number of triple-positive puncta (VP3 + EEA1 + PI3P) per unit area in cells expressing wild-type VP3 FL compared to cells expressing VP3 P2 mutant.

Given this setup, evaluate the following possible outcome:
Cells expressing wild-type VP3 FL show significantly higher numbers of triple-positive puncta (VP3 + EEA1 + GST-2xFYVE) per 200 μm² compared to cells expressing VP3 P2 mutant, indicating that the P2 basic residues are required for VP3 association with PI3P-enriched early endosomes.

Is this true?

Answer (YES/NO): YES